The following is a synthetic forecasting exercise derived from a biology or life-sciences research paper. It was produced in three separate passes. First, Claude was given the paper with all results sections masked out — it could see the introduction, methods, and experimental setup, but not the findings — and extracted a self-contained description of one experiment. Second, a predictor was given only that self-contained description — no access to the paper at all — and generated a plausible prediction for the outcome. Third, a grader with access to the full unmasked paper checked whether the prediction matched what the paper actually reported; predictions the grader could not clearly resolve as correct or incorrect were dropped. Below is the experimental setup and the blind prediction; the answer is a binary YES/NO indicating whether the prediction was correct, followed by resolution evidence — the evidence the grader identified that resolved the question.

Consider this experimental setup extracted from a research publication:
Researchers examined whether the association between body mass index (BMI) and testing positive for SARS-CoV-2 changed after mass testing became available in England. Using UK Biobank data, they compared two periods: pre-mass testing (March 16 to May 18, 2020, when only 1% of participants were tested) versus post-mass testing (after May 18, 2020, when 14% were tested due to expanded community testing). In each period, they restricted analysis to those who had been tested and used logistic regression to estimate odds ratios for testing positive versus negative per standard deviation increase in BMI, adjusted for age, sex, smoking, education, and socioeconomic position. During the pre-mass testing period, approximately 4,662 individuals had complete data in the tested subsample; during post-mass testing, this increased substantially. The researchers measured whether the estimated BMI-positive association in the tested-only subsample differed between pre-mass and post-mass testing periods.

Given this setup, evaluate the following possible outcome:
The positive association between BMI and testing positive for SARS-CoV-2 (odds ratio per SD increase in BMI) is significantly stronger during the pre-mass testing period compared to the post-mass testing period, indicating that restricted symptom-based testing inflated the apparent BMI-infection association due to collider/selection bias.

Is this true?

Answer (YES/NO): NO